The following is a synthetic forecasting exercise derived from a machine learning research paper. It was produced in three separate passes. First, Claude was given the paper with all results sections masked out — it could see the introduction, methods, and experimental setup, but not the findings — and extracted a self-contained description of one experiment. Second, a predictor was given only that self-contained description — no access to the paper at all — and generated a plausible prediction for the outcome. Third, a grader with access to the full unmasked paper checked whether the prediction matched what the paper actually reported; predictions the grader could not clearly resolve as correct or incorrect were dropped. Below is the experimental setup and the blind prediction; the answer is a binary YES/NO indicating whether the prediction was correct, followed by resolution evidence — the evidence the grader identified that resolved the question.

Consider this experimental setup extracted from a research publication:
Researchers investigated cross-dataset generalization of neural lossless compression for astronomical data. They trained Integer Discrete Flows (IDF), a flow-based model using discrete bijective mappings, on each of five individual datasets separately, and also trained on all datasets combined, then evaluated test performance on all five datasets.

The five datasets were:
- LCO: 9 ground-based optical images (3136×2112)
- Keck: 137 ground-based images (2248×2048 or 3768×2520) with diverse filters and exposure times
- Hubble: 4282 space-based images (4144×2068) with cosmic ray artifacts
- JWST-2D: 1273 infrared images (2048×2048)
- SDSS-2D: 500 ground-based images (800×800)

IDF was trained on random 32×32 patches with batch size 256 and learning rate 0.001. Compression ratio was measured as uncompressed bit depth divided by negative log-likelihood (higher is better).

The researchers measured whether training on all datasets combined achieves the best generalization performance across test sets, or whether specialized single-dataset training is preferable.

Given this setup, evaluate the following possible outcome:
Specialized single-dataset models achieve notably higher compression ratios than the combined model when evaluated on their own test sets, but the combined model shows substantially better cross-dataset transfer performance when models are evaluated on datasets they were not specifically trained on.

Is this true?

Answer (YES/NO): NO